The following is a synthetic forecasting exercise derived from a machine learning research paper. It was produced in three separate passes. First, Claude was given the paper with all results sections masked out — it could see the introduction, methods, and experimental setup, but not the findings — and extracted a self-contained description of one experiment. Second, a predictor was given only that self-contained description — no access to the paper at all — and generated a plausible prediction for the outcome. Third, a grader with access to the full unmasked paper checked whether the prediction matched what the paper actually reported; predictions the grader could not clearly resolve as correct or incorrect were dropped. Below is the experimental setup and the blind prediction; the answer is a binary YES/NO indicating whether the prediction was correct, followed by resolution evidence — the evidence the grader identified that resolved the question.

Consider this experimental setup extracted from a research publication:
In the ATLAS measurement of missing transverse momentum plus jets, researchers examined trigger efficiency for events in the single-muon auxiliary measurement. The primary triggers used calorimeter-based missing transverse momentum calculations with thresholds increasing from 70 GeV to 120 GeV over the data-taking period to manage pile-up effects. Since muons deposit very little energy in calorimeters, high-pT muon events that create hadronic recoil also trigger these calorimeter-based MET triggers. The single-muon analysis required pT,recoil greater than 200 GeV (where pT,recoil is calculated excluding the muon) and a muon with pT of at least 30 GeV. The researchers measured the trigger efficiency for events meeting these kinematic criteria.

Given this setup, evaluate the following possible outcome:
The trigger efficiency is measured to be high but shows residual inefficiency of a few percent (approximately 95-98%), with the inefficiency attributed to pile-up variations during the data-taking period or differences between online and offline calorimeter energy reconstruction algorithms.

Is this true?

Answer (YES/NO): NO